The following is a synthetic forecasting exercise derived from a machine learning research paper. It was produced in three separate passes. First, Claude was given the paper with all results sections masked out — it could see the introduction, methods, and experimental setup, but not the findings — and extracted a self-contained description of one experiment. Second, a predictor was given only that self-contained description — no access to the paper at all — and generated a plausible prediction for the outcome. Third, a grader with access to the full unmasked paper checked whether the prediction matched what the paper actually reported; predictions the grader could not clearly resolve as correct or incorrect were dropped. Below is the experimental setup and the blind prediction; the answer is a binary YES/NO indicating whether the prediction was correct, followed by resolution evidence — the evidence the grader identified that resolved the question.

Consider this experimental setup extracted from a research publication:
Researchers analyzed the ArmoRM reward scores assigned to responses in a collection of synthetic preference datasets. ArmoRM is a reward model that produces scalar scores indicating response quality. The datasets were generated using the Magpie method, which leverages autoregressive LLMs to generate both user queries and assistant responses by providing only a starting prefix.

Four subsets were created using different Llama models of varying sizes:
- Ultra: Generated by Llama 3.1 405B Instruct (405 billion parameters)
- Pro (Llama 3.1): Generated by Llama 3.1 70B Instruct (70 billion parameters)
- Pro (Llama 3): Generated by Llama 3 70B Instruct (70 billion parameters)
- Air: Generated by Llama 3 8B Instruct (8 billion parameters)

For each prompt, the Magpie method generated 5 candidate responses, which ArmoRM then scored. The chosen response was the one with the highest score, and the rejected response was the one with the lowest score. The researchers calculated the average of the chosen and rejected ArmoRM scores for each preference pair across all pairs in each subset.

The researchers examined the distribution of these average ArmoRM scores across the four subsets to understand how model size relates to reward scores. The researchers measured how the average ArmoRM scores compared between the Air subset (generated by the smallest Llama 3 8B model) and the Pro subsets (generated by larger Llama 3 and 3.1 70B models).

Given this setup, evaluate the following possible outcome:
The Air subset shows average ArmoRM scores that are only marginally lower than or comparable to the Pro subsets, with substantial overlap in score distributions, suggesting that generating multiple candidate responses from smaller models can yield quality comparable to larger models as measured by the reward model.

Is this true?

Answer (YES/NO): NO